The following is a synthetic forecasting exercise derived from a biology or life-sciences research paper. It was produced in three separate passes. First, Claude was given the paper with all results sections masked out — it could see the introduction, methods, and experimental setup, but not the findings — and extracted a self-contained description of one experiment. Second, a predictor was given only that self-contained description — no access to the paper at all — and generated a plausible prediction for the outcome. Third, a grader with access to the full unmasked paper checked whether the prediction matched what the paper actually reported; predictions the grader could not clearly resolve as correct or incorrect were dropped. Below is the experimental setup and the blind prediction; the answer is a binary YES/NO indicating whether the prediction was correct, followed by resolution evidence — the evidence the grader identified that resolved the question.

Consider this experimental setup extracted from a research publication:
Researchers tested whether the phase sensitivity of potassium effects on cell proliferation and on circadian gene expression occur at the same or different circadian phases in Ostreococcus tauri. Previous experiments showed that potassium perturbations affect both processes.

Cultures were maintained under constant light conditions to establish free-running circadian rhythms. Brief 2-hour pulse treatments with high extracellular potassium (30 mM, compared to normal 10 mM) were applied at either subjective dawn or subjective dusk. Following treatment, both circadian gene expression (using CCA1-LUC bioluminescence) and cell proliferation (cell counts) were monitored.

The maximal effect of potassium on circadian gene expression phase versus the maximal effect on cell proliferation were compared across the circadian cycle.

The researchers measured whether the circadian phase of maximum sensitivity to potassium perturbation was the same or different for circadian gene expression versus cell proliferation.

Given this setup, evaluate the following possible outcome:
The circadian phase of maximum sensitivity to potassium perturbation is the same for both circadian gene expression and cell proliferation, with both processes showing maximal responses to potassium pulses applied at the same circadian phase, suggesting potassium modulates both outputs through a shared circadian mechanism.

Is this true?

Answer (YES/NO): NO